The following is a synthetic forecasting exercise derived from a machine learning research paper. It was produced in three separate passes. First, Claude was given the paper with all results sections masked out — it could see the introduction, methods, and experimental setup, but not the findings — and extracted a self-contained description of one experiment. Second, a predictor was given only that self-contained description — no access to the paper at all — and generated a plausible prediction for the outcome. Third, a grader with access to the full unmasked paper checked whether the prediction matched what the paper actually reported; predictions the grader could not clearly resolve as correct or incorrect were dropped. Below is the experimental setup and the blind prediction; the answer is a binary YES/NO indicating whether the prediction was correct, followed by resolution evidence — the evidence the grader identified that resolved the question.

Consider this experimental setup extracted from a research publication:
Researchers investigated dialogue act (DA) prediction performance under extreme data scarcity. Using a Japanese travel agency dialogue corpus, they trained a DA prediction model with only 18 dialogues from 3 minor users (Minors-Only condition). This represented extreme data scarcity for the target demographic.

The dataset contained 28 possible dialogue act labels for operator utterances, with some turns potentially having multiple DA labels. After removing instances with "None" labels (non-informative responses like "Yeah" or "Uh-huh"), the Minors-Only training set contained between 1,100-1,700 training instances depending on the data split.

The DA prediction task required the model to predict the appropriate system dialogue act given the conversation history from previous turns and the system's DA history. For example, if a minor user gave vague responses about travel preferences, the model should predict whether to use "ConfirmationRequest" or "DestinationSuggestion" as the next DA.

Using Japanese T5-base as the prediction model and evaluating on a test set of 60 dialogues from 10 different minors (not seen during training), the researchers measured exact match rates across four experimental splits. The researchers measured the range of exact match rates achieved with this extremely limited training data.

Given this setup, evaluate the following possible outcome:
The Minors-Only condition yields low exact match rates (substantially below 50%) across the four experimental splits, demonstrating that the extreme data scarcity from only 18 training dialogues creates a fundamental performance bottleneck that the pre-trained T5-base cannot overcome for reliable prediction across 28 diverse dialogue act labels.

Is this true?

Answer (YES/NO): YES